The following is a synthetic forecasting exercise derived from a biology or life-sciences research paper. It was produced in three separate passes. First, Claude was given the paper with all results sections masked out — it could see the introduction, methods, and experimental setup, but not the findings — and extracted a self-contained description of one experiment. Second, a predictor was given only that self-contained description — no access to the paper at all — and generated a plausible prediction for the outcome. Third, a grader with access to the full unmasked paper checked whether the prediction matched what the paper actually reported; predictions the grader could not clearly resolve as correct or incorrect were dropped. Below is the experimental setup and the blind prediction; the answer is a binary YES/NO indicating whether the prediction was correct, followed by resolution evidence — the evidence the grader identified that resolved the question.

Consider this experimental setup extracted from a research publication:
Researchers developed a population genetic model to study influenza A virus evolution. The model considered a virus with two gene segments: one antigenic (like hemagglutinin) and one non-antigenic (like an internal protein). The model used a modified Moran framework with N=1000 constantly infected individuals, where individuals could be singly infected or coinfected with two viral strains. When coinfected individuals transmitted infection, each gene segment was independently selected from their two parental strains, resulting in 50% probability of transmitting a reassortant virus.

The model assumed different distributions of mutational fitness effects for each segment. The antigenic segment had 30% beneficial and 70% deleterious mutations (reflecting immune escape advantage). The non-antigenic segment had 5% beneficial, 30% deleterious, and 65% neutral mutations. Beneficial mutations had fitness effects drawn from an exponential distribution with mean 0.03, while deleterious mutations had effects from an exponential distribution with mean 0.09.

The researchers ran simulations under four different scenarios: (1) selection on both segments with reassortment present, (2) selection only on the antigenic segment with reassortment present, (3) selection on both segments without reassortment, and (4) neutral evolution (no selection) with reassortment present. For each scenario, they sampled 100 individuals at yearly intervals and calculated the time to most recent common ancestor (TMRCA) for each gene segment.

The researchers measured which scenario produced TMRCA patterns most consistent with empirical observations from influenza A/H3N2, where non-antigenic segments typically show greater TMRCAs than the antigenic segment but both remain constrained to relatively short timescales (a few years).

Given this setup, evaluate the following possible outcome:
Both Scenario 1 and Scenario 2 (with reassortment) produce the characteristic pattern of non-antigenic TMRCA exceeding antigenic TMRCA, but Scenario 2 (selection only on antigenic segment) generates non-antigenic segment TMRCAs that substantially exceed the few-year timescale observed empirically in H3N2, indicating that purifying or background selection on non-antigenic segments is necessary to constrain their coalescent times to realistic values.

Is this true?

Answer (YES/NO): YES